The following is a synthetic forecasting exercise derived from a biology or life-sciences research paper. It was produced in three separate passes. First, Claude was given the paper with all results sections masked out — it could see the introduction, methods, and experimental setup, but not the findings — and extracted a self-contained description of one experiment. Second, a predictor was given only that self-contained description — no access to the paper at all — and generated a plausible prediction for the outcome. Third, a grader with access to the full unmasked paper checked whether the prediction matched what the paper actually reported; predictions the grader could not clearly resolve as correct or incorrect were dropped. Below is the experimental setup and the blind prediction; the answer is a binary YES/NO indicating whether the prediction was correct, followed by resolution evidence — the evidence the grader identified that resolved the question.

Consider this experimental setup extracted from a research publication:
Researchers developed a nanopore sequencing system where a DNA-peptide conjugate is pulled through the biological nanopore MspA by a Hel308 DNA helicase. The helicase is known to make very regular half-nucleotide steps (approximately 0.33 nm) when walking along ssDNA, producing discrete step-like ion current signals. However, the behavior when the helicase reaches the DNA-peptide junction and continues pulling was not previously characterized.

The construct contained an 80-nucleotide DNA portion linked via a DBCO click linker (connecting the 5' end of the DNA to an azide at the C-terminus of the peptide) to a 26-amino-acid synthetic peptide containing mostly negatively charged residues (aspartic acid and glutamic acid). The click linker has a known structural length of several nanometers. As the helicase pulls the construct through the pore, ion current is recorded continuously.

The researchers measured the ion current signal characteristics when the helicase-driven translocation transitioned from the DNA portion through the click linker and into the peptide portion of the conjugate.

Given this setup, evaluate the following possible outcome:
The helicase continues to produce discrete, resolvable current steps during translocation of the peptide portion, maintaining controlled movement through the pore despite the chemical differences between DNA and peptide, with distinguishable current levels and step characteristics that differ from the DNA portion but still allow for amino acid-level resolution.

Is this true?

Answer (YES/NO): YES